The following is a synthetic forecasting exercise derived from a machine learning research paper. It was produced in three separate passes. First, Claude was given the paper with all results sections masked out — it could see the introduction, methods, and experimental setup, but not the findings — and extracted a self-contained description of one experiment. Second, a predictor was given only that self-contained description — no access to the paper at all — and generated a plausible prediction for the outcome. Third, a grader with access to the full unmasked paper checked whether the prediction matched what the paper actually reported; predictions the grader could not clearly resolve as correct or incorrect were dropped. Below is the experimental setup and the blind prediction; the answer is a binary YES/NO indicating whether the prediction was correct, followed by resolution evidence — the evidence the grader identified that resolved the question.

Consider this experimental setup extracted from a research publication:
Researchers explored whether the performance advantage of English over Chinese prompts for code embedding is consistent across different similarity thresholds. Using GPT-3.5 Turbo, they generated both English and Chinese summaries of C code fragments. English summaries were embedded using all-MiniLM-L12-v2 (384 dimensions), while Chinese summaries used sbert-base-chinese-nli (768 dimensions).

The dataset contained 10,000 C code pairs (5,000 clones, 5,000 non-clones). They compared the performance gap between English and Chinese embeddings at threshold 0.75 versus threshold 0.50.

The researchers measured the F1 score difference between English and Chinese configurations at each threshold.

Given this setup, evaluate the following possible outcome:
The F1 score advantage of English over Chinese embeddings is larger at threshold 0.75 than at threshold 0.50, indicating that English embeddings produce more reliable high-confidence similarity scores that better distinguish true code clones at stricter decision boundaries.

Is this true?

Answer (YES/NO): NO